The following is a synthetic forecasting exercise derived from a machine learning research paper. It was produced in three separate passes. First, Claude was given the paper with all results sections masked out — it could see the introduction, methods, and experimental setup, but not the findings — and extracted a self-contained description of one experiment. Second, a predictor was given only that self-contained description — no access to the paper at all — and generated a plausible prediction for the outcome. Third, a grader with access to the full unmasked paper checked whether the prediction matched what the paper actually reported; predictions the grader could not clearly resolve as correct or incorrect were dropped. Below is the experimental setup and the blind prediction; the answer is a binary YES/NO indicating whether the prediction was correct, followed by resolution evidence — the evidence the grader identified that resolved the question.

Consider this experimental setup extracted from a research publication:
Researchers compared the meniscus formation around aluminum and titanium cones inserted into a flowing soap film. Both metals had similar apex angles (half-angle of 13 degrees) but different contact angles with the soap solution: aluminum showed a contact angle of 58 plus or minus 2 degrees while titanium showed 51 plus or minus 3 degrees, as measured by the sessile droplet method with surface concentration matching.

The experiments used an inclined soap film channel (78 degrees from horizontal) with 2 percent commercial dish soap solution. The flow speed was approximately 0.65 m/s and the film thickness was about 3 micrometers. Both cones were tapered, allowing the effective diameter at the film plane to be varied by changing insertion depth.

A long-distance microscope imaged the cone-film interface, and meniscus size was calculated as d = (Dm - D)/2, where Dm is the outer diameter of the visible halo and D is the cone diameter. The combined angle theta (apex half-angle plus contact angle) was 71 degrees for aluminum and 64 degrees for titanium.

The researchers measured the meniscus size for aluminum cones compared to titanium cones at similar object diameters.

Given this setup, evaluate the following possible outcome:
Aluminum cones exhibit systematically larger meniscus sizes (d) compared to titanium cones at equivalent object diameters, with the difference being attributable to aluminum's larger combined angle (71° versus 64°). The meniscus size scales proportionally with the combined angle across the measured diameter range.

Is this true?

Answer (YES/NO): NO